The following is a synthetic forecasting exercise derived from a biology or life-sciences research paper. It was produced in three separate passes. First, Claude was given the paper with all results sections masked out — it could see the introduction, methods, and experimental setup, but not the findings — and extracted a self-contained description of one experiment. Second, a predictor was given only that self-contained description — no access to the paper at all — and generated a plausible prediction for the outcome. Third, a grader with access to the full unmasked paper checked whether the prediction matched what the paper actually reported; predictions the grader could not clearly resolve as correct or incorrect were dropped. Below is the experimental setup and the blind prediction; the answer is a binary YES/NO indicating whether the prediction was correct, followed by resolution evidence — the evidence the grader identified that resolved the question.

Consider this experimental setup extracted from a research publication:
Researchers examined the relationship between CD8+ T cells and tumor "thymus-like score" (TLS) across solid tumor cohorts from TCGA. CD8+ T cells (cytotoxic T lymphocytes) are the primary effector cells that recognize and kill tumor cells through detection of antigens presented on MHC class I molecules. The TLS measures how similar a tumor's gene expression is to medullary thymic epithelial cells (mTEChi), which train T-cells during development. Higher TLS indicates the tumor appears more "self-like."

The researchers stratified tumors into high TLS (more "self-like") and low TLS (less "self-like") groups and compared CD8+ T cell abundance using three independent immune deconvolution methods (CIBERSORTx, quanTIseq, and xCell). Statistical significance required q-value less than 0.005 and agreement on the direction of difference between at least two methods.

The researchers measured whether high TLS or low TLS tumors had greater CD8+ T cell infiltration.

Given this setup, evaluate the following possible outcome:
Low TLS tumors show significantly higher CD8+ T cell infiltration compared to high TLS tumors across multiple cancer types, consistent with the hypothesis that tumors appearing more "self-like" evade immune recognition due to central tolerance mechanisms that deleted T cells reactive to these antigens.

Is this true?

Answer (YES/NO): NO